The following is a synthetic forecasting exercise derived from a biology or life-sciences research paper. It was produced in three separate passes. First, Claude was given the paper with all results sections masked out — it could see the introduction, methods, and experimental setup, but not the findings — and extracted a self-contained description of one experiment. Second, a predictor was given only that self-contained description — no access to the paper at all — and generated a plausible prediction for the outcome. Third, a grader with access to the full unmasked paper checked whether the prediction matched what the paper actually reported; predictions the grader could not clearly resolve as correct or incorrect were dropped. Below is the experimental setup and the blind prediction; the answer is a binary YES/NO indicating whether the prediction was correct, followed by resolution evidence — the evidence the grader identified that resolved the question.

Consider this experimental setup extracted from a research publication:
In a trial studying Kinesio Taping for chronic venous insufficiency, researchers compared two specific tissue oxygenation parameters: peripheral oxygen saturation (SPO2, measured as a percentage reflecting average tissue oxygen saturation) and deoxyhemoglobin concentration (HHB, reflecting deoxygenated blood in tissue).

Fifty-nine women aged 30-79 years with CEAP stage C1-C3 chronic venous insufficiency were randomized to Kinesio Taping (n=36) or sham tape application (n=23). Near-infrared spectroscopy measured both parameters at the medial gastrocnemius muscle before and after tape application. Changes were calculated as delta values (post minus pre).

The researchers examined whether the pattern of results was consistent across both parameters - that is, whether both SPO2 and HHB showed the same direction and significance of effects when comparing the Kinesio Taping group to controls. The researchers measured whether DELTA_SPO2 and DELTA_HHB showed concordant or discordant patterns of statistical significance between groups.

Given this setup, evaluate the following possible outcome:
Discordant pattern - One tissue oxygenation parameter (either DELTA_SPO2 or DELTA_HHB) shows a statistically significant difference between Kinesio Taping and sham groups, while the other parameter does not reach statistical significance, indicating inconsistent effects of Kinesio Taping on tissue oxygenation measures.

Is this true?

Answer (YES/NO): NO